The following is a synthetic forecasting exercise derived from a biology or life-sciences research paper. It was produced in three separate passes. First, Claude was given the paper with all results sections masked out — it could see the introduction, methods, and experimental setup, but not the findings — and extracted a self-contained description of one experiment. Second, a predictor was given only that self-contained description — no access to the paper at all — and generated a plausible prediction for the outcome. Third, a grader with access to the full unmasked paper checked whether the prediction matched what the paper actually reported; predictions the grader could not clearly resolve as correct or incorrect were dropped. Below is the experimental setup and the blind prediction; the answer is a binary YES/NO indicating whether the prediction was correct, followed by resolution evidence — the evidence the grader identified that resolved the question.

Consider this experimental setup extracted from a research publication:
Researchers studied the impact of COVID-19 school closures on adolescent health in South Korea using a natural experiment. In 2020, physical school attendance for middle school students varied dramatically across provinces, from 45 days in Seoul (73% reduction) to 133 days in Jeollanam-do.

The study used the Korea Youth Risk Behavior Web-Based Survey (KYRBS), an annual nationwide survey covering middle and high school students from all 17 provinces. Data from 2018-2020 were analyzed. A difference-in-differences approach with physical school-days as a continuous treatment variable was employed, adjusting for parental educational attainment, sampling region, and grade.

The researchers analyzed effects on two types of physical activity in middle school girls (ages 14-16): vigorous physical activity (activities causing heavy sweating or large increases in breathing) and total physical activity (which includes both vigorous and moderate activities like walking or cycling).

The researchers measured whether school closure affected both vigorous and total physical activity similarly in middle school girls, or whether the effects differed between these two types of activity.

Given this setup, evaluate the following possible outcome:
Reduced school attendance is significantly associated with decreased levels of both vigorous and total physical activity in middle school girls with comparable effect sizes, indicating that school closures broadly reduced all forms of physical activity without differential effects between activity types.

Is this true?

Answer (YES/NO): NO